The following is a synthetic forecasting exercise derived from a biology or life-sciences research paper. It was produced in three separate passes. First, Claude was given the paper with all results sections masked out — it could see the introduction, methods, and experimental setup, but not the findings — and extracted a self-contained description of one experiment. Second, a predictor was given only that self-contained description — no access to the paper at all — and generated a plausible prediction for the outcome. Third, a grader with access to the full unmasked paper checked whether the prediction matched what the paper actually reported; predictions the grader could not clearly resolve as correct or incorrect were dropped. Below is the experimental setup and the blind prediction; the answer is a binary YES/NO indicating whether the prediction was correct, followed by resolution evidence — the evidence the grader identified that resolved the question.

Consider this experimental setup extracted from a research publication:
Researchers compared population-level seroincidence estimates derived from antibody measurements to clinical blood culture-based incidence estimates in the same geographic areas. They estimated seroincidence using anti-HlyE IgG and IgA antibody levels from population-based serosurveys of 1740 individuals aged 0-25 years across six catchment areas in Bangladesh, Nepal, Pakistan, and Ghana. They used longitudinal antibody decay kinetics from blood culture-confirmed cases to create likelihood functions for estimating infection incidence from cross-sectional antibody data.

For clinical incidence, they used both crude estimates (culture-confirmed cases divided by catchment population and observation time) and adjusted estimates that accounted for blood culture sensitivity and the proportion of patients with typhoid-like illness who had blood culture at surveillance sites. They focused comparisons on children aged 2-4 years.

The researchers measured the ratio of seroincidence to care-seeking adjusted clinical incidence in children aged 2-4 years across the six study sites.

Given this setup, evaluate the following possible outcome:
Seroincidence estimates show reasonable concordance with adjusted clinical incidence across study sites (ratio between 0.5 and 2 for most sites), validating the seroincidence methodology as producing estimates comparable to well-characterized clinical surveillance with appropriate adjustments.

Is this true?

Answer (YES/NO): NO